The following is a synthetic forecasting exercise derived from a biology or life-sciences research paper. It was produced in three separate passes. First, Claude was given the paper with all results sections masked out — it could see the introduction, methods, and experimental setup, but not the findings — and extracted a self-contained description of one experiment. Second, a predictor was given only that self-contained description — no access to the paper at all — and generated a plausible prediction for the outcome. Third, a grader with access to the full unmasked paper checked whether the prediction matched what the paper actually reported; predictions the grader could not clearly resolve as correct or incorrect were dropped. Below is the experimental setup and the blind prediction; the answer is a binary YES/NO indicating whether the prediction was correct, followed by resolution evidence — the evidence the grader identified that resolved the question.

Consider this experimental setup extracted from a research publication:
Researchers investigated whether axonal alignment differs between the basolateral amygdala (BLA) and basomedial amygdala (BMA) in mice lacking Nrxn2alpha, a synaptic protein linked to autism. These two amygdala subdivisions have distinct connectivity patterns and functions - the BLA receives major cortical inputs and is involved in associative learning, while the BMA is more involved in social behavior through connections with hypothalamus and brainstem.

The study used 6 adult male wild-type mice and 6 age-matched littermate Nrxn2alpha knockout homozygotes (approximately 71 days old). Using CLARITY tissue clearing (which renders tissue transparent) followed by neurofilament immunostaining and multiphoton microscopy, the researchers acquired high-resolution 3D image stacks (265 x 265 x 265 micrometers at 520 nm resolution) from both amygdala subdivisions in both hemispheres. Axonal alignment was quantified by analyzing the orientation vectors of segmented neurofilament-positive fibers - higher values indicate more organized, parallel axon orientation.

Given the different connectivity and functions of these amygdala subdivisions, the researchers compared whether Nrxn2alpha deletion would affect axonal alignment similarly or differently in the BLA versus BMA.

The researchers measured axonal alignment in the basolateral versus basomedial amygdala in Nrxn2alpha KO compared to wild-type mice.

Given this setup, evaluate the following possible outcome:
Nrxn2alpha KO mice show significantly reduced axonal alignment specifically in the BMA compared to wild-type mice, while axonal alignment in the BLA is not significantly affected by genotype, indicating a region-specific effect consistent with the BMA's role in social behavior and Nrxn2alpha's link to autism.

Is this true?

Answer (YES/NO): NO